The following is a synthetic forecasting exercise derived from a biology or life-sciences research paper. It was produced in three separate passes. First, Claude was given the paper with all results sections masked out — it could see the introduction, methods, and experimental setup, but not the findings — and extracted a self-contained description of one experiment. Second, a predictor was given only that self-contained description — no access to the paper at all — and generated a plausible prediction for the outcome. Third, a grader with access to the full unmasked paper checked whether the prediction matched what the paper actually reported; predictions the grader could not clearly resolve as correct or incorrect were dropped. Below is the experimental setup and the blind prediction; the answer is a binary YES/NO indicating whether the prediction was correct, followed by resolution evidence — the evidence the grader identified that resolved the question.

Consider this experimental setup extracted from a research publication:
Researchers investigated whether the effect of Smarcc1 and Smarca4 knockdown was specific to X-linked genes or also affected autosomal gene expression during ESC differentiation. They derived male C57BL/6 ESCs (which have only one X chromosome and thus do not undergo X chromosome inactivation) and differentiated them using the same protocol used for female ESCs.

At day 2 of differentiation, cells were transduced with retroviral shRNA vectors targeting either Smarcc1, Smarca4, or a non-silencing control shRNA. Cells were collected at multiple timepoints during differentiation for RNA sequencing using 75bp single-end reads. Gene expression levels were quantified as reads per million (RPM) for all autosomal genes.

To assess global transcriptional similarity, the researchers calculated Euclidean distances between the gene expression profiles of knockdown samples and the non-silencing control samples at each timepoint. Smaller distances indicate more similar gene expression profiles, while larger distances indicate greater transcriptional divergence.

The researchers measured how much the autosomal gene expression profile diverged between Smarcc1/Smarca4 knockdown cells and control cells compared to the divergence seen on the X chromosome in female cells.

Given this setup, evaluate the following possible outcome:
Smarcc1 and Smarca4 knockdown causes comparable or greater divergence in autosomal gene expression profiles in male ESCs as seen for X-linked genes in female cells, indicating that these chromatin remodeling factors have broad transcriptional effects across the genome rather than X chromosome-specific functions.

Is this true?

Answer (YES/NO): NO